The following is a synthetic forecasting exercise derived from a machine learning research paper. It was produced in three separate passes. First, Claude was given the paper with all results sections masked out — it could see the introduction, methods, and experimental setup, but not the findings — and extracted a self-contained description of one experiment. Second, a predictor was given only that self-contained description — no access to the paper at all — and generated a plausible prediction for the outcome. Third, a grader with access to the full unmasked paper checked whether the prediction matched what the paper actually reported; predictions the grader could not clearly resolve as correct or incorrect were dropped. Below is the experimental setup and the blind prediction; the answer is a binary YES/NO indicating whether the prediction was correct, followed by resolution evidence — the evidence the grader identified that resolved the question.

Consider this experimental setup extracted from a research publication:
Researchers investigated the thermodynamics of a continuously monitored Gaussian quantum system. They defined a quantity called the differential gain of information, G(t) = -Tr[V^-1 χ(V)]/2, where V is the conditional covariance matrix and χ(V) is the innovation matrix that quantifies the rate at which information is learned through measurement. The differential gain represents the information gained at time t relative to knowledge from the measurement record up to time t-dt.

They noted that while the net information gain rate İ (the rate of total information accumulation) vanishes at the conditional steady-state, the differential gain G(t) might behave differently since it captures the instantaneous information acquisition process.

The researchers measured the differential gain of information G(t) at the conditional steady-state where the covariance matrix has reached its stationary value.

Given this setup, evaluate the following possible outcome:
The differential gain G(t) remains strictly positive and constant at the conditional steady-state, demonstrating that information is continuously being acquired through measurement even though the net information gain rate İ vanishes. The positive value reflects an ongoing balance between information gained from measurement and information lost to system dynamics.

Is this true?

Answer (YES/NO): YES